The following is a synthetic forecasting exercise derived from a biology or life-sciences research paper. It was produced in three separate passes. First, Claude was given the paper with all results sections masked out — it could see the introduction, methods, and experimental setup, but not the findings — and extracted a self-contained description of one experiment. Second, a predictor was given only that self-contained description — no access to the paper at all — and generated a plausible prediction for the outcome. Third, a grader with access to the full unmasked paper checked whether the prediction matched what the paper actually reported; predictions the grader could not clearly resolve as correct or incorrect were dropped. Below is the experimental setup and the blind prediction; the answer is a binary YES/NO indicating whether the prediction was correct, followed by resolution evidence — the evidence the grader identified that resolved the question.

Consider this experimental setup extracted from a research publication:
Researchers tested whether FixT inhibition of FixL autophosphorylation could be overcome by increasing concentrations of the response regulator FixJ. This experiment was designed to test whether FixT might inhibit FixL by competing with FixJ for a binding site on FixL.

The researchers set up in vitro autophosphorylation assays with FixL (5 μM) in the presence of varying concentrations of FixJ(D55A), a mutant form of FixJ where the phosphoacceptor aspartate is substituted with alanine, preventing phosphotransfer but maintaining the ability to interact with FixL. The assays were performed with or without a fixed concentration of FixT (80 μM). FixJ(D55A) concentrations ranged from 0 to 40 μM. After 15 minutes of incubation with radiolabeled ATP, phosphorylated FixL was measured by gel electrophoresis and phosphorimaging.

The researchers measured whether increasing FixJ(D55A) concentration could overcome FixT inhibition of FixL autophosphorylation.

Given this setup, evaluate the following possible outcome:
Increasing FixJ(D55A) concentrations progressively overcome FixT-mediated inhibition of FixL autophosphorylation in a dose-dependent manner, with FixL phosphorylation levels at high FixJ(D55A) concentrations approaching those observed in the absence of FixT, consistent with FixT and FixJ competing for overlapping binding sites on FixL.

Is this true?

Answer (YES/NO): NO